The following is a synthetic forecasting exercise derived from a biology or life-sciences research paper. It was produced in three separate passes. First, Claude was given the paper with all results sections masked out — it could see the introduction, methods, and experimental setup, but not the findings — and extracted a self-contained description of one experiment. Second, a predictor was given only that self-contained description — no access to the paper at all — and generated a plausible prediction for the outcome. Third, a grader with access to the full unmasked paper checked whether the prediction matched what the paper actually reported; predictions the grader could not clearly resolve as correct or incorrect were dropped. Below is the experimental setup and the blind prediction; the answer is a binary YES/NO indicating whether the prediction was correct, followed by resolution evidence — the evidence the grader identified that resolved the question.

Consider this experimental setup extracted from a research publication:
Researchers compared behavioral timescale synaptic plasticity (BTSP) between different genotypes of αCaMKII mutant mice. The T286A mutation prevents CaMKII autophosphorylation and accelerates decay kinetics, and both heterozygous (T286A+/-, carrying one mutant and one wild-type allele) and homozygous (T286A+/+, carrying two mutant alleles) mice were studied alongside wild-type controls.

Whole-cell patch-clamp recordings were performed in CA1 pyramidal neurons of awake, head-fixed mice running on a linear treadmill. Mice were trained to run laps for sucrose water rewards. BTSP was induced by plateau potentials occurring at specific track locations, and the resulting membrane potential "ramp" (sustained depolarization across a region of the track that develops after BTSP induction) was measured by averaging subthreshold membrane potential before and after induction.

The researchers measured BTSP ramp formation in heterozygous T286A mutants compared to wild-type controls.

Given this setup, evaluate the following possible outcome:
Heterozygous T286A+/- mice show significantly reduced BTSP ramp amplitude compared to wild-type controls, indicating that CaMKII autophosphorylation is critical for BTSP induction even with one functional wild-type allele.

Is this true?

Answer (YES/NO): NO